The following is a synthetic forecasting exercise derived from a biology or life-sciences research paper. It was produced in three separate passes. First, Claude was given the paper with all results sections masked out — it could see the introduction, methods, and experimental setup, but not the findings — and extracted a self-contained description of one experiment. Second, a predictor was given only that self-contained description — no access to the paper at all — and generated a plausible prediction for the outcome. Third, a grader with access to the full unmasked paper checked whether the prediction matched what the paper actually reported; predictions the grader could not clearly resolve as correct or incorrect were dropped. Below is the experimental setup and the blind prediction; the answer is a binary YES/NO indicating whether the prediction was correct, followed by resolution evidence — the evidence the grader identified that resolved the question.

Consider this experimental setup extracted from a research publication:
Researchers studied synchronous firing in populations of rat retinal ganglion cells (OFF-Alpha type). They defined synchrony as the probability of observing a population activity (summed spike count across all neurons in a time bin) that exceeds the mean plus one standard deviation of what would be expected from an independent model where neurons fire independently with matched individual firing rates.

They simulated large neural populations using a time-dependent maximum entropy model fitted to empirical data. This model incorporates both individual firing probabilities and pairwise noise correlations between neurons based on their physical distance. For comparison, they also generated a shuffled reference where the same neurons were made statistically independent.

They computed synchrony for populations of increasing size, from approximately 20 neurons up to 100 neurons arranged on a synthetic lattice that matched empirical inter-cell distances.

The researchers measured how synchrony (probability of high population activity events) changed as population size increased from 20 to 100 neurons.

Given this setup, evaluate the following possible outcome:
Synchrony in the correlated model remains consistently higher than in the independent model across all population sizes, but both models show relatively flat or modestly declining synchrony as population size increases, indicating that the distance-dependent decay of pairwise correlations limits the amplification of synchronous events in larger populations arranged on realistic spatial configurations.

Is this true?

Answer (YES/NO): NO